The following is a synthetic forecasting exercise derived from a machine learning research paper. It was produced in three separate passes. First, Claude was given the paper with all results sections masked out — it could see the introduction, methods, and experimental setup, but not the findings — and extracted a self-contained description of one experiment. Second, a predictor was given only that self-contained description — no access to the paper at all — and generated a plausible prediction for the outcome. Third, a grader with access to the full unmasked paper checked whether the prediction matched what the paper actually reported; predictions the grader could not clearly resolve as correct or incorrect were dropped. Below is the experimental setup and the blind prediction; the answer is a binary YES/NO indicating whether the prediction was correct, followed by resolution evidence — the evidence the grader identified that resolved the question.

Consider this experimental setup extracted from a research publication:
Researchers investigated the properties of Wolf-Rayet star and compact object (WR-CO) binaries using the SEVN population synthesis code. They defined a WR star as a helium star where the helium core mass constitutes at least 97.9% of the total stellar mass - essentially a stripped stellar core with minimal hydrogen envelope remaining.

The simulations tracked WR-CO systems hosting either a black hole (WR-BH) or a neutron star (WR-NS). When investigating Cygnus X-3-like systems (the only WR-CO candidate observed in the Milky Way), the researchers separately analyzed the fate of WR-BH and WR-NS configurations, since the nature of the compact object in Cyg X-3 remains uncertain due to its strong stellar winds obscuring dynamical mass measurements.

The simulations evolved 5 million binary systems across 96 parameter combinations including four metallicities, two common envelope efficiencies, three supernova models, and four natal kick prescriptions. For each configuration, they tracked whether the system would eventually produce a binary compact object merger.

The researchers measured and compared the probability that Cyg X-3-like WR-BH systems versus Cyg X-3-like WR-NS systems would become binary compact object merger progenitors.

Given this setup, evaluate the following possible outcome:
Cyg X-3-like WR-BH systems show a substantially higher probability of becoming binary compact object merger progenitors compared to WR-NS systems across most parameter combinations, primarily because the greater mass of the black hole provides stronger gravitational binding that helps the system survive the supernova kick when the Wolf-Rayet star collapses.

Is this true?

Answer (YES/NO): YES